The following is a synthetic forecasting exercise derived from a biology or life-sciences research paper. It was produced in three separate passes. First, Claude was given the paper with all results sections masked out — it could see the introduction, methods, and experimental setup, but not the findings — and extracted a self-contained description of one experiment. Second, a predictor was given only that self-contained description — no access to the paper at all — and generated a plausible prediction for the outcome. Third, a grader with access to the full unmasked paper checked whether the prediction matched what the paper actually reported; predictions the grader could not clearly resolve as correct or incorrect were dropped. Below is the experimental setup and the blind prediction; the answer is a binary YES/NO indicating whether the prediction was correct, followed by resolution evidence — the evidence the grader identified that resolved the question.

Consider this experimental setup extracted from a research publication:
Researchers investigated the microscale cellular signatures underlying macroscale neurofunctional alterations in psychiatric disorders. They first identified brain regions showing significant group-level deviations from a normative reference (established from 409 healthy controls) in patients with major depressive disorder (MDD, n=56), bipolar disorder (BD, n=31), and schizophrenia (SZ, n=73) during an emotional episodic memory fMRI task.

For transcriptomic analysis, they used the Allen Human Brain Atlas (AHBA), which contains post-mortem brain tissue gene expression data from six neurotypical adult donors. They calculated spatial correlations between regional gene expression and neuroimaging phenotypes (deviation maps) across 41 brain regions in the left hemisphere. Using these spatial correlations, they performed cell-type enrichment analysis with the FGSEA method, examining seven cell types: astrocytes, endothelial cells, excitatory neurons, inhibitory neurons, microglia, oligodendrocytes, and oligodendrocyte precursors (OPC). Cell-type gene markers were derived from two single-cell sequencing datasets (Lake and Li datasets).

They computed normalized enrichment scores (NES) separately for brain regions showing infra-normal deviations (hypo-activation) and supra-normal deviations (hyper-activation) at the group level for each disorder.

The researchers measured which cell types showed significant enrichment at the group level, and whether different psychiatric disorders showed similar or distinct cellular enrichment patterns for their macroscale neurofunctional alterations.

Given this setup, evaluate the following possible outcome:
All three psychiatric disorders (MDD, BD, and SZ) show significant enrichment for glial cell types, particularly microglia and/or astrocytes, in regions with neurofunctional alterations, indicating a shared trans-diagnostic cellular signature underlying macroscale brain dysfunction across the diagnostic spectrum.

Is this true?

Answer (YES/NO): NO